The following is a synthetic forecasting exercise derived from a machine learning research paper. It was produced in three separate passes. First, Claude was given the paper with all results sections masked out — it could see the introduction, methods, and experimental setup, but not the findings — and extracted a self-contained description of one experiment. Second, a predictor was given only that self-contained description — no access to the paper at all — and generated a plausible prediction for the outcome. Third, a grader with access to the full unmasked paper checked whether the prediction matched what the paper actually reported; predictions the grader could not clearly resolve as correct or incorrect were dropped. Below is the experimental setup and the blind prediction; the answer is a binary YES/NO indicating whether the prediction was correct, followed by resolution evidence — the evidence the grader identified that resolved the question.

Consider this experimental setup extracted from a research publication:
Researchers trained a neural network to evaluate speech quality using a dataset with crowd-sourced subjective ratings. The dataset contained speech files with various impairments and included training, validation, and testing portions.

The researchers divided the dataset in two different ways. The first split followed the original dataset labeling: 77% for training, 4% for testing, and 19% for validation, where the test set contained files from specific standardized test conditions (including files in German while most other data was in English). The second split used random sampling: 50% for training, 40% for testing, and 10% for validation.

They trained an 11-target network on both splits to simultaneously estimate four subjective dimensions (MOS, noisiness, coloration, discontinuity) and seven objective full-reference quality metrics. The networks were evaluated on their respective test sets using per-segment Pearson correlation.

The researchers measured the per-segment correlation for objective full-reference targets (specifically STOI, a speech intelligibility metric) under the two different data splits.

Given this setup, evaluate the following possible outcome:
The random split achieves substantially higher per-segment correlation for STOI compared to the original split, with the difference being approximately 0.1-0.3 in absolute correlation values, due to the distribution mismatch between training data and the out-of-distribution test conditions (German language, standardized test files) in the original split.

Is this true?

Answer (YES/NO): YES